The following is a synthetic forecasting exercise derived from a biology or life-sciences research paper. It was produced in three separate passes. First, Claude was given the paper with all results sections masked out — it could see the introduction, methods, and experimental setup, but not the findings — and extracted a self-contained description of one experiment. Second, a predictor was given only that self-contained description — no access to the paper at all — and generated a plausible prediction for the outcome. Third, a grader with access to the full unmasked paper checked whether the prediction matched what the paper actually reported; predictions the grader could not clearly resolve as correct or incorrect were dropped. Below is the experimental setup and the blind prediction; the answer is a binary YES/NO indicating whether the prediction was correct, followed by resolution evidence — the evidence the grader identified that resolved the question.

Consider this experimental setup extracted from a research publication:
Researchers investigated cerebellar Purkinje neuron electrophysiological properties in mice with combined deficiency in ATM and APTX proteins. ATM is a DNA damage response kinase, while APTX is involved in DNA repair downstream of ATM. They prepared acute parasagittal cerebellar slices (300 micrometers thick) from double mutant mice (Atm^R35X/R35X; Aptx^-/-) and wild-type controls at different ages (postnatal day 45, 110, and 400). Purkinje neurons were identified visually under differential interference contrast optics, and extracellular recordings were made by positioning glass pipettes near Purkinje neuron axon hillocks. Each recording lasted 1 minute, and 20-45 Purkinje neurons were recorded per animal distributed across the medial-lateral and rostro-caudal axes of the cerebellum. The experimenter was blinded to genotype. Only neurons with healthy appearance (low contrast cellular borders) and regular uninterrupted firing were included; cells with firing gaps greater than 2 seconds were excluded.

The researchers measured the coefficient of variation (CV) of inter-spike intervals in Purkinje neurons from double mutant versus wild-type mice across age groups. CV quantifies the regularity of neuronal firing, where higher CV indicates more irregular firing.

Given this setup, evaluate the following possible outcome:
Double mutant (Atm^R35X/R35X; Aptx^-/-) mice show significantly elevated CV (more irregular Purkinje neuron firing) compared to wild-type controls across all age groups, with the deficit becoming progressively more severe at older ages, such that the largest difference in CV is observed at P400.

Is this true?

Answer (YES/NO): NO